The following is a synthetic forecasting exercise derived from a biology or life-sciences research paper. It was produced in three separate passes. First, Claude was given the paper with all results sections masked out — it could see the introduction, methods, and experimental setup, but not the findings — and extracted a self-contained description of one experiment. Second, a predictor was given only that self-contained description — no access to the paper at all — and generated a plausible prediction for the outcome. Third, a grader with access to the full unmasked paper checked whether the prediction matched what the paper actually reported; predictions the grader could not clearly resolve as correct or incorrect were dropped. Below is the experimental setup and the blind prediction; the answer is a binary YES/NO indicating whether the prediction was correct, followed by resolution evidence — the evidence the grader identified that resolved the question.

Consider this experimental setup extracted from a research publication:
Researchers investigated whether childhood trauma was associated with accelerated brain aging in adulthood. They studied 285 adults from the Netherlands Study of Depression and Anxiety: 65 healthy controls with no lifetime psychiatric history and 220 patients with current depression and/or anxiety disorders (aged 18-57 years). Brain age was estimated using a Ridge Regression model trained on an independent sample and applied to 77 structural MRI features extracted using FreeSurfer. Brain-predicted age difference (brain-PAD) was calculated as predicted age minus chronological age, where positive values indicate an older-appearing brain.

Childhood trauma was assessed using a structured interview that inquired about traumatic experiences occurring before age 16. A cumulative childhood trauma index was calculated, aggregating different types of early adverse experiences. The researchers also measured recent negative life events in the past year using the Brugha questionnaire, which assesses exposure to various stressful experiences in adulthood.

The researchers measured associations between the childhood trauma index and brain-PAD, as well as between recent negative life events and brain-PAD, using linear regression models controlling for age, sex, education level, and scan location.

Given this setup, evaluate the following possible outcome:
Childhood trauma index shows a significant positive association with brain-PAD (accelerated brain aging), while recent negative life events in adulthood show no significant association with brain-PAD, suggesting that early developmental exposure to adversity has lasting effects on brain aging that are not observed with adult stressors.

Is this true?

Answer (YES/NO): NO